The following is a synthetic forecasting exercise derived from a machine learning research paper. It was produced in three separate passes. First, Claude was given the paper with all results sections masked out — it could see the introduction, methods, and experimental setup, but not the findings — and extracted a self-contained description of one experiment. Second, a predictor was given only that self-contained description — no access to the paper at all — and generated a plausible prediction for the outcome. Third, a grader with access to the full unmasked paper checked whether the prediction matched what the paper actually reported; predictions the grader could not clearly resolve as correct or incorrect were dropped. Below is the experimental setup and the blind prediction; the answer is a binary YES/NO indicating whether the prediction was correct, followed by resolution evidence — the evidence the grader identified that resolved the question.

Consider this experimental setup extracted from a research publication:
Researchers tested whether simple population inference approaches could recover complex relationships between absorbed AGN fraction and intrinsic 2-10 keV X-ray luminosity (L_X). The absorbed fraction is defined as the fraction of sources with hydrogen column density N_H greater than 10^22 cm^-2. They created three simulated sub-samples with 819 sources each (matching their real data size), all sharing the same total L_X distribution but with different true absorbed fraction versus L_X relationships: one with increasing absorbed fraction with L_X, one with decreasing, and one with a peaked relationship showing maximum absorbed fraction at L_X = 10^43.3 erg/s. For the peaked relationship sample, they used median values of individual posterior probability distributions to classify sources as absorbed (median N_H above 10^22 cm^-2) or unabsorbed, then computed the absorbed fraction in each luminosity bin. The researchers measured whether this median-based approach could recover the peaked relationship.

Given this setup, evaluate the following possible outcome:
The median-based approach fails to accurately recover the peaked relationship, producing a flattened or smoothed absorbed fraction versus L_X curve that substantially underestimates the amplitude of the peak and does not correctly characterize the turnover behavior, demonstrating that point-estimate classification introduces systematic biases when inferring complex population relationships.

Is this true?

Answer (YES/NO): YES